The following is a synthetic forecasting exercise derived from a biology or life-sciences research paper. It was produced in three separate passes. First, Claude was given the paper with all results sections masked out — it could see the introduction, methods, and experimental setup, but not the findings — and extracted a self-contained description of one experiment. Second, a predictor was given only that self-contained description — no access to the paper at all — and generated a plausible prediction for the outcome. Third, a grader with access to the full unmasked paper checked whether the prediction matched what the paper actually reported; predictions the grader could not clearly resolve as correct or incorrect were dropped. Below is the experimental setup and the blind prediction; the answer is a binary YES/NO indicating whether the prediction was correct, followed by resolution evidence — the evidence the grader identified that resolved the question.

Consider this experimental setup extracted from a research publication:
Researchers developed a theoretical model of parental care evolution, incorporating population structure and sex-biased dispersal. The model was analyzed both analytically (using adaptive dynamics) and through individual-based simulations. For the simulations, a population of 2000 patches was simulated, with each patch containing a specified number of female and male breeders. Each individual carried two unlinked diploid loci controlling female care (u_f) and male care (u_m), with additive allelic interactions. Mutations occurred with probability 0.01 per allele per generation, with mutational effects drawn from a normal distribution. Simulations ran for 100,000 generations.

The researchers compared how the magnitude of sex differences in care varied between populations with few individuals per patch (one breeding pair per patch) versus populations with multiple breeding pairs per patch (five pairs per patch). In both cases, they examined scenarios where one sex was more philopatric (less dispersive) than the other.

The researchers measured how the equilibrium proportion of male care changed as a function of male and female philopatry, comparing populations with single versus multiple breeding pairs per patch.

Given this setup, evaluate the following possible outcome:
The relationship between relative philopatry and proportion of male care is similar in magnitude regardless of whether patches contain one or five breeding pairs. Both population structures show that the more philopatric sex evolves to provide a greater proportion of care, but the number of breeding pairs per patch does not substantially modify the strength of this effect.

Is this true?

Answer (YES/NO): NO